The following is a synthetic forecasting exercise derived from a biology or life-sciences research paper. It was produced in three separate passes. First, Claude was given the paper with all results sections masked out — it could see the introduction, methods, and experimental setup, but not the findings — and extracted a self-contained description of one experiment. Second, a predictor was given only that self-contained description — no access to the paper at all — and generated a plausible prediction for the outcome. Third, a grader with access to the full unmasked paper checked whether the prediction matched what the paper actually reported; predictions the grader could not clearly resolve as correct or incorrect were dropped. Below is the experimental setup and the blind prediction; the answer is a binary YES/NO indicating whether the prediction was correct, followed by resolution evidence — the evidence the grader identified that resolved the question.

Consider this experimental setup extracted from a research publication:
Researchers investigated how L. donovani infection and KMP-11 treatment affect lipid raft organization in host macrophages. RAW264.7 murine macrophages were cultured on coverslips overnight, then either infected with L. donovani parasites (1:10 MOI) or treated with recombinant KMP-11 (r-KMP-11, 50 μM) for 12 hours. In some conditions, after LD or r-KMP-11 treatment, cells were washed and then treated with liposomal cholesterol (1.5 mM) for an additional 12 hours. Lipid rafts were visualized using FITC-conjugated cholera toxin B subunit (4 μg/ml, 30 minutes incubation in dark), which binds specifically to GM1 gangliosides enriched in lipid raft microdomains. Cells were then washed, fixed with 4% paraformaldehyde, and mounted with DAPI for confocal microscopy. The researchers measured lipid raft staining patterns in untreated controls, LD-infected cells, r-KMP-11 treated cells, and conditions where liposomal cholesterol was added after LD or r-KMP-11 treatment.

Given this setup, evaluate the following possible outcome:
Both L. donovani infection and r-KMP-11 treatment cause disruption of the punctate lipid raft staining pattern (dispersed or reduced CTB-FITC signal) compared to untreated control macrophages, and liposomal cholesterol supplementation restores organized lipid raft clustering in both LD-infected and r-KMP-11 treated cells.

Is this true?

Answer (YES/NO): YES